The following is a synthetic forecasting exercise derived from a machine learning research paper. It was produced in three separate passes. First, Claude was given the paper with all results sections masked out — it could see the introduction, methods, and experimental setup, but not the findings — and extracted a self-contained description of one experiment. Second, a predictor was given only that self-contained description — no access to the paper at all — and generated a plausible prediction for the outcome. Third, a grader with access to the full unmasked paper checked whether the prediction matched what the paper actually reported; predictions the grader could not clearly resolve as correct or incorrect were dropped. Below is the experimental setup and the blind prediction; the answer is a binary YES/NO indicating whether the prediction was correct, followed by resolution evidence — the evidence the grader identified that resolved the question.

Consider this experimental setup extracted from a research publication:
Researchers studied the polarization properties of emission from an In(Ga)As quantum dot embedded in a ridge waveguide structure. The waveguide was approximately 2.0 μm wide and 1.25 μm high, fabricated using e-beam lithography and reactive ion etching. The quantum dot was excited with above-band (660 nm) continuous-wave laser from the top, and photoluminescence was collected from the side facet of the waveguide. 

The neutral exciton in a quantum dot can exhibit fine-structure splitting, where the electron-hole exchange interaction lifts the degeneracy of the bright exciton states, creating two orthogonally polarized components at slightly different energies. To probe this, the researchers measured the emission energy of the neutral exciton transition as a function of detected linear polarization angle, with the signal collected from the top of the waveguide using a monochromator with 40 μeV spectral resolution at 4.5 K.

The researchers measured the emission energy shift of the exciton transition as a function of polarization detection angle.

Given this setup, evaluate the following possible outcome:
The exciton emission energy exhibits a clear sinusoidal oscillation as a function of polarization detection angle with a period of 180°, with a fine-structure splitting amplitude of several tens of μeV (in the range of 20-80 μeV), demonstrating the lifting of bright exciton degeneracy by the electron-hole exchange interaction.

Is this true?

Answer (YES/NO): NO